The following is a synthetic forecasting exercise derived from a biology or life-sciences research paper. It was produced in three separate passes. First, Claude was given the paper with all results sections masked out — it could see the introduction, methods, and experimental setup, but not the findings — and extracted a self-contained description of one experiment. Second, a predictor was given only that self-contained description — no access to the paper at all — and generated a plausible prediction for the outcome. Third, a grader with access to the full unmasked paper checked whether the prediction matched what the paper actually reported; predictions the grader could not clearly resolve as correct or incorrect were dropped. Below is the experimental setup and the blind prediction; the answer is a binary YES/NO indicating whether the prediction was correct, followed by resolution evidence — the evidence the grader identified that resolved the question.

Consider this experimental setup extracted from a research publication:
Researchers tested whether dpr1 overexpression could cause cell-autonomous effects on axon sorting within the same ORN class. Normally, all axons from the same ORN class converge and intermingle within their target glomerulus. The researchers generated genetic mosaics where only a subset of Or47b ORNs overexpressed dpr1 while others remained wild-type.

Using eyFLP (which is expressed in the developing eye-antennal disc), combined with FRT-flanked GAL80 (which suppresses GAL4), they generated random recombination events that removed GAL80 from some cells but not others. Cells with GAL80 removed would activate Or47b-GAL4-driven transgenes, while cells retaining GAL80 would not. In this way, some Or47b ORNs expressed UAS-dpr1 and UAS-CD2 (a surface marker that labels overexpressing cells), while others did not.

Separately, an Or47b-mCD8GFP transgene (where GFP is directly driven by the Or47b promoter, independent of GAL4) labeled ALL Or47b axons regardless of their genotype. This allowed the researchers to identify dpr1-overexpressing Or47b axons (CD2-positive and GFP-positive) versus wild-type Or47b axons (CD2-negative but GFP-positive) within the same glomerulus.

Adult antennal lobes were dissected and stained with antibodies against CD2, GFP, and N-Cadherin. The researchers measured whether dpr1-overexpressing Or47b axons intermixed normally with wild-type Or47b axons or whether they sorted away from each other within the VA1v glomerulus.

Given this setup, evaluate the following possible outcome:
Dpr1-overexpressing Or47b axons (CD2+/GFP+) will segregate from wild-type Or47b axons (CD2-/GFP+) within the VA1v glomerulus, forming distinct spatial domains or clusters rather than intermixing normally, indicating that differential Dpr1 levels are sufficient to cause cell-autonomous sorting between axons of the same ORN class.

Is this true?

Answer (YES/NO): NO